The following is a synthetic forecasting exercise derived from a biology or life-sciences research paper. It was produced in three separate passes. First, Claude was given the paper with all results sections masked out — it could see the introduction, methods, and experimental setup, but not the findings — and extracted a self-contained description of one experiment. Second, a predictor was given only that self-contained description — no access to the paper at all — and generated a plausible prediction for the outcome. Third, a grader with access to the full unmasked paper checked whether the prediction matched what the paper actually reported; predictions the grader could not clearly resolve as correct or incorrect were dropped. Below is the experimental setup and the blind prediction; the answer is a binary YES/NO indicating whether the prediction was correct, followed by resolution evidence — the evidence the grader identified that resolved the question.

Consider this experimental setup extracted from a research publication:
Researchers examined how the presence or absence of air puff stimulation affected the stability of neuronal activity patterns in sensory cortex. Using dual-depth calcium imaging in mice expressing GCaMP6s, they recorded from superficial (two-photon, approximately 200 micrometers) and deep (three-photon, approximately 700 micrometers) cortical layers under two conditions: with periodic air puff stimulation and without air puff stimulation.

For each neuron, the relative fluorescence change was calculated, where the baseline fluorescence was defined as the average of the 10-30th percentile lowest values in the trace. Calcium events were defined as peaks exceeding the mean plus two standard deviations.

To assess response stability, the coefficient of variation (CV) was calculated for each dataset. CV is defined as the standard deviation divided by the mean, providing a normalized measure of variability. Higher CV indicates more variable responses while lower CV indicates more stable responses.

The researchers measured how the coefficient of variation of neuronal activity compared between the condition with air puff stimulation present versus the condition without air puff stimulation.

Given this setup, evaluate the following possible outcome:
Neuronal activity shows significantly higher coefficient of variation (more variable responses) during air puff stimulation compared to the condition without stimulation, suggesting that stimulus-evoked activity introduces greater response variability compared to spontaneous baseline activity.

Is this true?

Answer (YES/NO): NO